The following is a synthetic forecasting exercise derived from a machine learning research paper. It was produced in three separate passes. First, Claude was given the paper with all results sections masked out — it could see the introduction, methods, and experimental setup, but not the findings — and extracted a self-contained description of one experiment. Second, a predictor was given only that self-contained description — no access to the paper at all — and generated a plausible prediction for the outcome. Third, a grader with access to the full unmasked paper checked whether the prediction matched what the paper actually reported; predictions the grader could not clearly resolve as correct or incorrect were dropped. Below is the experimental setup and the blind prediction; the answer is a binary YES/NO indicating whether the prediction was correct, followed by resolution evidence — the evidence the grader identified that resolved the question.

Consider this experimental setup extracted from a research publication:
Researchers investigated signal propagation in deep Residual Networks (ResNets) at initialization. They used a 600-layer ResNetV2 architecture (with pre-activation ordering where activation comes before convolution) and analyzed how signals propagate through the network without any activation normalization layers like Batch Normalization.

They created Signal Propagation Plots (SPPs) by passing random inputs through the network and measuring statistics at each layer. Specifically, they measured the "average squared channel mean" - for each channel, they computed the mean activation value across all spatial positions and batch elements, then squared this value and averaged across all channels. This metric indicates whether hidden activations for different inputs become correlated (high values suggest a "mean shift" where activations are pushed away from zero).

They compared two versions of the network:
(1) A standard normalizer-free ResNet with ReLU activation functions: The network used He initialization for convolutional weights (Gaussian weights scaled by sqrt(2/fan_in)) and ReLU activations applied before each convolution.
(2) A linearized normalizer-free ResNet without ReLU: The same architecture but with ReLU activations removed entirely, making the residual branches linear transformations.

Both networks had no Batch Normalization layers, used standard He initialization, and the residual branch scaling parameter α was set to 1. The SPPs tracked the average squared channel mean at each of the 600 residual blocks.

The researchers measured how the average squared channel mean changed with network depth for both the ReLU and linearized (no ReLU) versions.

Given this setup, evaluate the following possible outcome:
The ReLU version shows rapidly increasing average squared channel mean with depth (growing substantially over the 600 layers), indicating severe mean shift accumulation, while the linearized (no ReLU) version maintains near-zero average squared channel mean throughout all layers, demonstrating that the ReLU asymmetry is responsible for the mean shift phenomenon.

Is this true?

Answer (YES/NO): YES